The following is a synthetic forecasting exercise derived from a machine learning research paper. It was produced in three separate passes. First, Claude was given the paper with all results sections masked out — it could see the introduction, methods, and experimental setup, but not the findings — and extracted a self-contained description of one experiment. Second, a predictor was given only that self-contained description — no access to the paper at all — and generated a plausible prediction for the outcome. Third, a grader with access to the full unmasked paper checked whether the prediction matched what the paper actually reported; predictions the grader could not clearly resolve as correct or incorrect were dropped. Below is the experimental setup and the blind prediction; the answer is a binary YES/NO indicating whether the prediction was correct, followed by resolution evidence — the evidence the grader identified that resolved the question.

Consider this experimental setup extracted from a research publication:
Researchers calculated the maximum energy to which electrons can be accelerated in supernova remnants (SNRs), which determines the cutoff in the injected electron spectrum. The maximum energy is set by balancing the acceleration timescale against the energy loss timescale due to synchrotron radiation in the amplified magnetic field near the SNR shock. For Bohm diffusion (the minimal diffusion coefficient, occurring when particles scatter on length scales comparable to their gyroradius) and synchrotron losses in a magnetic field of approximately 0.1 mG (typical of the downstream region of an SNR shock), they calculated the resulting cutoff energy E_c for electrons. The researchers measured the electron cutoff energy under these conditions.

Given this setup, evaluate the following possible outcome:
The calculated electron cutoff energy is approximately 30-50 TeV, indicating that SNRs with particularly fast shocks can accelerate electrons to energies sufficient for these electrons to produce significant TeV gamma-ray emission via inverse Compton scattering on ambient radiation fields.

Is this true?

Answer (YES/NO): YES